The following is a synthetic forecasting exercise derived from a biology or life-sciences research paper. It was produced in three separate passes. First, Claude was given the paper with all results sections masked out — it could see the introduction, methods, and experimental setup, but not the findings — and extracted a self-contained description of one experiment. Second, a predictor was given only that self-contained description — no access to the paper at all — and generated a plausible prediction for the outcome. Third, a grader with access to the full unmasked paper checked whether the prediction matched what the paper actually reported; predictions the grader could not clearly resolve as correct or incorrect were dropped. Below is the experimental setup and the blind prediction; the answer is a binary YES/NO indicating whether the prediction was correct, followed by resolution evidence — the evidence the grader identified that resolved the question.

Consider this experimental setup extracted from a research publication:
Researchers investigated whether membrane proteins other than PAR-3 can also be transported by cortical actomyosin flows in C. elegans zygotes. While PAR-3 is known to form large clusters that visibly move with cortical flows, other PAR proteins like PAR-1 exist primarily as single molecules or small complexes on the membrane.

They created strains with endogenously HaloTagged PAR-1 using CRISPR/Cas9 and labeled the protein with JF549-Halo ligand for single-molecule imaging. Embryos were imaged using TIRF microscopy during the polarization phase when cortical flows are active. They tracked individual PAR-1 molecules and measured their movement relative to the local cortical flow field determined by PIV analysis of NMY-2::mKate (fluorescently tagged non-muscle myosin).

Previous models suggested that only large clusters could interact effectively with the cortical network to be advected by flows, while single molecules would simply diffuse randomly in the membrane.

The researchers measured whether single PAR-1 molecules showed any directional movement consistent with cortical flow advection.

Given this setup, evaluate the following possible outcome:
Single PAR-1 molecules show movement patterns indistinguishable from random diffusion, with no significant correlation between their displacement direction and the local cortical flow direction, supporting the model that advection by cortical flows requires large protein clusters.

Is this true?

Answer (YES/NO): NO